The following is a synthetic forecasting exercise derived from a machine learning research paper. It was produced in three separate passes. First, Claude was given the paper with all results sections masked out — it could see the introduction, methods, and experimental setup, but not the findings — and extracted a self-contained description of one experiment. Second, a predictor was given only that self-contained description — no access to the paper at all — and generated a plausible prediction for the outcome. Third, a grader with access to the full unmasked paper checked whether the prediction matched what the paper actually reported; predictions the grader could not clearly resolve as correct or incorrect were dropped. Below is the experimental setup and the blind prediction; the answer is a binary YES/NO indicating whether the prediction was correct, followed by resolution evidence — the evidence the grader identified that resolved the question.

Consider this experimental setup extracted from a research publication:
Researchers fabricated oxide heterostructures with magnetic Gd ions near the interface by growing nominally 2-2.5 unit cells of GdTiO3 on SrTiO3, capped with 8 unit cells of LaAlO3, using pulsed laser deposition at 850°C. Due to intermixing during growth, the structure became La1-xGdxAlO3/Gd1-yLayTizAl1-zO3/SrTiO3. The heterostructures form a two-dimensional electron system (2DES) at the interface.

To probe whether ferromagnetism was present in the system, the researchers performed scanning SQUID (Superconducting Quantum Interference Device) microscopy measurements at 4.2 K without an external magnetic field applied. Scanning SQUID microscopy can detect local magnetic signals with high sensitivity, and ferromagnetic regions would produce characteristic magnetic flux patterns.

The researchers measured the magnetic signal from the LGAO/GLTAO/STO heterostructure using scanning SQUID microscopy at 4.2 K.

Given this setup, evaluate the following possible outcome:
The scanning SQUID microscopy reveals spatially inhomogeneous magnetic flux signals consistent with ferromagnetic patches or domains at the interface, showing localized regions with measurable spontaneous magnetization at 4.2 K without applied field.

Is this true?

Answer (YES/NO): NO